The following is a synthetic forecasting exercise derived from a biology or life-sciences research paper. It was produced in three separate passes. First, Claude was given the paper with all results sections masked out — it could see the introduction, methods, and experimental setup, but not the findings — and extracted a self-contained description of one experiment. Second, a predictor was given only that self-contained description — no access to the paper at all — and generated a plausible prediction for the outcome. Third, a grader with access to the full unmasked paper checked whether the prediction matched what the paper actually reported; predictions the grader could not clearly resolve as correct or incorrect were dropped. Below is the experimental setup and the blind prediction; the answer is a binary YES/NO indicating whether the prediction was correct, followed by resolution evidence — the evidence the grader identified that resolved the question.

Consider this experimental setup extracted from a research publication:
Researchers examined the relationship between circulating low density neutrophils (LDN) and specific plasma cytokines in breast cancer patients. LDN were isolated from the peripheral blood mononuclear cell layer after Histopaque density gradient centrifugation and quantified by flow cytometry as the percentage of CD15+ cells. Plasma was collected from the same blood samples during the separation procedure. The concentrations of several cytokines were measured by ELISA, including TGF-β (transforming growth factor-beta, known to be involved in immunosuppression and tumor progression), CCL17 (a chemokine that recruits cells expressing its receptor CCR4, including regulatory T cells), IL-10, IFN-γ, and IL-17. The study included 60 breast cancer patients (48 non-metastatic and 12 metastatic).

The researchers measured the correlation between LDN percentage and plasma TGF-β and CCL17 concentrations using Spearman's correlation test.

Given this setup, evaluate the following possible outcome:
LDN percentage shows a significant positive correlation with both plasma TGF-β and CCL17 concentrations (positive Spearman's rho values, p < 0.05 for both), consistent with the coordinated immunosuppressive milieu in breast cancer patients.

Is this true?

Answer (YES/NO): YES